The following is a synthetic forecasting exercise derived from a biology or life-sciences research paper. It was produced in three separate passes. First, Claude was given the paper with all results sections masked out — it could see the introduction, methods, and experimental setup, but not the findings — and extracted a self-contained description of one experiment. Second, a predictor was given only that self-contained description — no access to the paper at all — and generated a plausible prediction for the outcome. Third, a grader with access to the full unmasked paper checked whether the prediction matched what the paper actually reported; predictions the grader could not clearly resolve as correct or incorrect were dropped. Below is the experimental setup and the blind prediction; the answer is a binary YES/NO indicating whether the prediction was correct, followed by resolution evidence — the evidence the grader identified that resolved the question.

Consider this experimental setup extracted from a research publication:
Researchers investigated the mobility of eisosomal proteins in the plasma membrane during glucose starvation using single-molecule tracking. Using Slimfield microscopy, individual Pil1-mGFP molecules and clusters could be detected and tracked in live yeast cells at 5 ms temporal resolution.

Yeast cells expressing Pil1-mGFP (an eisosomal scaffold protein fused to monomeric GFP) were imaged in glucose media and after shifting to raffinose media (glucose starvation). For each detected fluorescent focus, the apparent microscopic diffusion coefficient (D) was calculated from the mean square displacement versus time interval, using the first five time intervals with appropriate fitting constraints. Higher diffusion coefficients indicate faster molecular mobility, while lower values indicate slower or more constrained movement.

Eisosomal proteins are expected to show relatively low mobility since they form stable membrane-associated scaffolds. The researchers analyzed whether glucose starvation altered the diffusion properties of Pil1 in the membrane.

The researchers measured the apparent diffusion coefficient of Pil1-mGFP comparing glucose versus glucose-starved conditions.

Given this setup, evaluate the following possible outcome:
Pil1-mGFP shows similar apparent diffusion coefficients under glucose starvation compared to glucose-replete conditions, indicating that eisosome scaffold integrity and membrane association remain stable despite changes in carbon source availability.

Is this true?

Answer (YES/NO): NO